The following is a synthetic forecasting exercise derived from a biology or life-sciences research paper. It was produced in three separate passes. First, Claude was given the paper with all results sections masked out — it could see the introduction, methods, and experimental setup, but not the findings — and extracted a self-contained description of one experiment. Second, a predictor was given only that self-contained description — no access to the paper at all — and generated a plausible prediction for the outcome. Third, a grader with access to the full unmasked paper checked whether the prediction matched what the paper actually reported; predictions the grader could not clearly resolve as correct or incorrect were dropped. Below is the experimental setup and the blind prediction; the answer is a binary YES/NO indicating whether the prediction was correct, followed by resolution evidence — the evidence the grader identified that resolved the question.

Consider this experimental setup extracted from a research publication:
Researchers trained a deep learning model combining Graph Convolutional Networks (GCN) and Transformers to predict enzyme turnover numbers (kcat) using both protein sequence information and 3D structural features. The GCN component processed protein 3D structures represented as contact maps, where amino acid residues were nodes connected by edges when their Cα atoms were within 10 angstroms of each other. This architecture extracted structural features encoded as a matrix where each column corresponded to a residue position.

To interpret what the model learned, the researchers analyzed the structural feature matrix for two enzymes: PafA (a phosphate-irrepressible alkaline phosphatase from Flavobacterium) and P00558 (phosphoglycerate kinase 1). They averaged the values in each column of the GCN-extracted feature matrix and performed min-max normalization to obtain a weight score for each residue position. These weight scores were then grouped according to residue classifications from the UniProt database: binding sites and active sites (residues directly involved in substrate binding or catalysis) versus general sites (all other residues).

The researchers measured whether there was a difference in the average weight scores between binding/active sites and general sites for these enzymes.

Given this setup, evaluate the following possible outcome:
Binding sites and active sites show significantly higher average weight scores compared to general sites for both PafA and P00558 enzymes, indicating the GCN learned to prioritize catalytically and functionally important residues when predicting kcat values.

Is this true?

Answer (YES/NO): YES